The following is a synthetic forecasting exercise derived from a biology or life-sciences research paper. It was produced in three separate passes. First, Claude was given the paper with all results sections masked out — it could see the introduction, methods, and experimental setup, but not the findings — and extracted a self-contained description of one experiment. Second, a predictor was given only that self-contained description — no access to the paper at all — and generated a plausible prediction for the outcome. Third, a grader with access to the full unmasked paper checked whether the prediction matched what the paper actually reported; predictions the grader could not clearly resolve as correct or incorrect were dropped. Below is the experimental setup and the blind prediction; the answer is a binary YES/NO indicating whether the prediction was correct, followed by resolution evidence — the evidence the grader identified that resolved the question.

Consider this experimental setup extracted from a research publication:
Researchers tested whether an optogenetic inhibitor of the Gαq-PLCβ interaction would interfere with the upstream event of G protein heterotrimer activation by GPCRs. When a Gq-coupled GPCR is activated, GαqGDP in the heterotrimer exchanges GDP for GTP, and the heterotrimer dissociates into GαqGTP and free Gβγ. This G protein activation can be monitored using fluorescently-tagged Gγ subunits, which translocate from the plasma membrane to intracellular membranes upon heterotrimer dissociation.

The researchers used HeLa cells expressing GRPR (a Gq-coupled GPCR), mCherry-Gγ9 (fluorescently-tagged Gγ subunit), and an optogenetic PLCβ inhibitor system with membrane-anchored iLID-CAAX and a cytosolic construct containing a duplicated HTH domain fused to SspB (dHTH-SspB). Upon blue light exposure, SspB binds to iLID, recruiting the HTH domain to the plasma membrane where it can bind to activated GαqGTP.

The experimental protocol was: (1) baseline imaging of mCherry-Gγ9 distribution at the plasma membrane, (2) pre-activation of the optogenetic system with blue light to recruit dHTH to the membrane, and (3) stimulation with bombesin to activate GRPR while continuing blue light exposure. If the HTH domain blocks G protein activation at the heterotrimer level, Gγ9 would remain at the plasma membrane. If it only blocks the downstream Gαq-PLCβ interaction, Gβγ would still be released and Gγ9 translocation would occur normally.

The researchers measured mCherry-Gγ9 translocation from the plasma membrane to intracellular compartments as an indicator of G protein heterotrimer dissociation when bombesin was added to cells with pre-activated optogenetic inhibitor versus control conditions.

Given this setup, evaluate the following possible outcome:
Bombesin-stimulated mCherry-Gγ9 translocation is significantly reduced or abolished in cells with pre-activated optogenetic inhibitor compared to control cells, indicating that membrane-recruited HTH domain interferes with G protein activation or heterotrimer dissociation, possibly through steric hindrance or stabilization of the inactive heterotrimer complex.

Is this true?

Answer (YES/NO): NO